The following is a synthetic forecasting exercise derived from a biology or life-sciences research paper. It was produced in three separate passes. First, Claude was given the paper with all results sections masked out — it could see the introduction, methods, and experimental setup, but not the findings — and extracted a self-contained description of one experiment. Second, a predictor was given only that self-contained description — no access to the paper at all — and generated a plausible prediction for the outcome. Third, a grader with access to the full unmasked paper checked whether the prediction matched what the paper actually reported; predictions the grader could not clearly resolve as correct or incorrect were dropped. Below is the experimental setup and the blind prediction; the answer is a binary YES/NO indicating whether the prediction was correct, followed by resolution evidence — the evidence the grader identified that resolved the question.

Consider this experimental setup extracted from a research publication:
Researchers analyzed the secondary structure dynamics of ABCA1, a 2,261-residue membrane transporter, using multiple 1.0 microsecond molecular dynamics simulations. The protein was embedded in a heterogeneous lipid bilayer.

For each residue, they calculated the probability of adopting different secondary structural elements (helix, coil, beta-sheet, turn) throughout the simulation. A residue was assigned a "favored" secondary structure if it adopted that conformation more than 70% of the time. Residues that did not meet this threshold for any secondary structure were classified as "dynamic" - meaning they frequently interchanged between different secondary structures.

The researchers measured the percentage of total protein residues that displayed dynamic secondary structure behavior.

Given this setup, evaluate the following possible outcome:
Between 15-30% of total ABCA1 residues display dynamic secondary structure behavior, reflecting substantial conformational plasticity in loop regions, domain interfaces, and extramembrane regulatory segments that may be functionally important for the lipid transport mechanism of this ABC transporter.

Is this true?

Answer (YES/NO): NO